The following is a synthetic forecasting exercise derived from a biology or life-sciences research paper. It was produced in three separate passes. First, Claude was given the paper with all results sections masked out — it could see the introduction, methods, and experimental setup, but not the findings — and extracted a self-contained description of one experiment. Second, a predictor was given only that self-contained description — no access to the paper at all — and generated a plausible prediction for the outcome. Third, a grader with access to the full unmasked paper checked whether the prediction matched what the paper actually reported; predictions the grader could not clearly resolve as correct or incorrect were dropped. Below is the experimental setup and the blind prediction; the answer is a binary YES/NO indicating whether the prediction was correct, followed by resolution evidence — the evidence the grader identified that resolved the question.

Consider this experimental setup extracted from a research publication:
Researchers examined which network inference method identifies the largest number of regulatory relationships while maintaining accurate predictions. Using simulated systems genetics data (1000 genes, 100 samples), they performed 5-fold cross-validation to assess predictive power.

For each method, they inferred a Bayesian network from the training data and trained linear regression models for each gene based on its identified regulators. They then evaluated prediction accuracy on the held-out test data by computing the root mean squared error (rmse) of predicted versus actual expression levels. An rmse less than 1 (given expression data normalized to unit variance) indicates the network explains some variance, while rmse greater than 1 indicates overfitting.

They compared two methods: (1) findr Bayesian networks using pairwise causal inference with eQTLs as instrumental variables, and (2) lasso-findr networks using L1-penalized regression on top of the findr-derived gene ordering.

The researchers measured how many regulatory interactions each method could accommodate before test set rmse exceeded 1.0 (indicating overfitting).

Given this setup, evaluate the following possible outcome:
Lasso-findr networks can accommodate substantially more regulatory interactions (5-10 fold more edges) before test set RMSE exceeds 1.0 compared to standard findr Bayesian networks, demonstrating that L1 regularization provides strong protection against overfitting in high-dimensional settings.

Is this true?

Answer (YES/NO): NO